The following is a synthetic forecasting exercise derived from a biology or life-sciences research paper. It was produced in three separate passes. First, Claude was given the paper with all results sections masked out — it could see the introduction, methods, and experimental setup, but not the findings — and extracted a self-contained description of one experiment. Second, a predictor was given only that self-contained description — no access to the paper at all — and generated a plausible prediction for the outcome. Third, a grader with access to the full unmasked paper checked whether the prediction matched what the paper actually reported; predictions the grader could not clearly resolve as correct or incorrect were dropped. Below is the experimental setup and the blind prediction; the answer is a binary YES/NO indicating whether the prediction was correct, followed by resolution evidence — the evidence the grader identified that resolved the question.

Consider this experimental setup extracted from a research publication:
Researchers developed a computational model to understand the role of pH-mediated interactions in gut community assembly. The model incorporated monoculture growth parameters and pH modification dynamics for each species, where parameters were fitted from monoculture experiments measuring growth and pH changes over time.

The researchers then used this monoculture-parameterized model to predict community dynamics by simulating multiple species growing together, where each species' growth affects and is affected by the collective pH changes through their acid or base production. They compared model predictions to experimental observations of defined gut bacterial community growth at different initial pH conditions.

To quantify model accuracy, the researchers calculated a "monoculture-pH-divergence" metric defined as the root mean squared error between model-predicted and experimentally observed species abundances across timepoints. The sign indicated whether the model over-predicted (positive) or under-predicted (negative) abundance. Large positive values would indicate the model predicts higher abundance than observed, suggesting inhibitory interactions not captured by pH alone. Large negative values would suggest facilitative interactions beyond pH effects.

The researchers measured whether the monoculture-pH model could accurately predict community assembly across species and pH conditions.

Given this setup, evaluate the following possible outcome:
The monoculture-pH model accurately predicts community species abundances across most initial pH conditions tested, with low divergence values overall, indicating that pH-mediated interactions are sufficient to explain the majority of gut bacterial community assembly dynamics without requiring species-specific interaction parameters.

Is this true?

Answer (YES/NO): NO